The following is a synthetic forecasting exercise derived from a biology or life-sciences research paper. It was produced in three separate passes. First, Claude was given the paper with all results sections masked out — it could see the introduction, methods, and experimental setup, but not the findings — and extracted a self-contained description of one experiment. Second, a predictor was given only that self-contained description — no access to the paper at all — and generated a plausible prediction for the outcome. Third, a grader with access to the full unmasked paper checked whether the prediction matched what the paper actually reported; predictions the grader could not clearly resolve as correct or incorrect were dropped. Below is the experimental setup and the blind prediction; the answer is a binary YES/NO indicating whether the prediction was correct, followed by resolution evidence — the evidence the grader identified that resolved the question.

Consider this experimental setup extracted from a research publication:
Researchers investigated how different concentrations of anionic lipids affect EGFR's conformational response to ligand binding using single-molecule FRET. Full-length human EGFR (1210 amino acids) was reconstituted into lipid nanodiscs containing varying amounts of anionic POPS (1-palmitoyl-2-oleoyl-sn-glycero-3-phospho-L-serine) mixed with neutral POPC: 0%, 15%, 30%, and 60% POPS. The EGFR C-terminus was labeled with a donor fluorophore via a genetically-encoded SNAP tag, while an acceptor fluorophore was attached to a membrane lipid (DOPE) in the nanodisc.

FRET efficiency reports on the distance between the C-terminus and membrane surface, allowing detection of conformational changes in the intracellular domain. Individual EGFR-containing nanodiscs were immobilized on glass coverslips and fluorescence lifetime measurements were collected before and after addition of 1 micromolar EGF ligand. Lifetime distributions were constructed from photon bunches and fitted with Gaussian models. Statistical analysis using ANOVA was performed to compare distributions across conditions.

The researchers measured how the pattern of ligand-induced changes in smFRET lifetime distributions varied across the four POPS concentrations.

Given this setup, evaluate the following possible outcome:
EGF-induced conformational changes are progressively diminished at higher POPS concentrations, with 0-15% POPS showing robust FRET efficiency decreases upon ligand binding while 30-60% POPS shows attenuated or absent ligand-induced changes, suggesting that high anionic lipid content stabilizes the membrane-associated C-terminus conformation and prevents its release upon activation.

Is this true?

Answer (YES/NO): NO